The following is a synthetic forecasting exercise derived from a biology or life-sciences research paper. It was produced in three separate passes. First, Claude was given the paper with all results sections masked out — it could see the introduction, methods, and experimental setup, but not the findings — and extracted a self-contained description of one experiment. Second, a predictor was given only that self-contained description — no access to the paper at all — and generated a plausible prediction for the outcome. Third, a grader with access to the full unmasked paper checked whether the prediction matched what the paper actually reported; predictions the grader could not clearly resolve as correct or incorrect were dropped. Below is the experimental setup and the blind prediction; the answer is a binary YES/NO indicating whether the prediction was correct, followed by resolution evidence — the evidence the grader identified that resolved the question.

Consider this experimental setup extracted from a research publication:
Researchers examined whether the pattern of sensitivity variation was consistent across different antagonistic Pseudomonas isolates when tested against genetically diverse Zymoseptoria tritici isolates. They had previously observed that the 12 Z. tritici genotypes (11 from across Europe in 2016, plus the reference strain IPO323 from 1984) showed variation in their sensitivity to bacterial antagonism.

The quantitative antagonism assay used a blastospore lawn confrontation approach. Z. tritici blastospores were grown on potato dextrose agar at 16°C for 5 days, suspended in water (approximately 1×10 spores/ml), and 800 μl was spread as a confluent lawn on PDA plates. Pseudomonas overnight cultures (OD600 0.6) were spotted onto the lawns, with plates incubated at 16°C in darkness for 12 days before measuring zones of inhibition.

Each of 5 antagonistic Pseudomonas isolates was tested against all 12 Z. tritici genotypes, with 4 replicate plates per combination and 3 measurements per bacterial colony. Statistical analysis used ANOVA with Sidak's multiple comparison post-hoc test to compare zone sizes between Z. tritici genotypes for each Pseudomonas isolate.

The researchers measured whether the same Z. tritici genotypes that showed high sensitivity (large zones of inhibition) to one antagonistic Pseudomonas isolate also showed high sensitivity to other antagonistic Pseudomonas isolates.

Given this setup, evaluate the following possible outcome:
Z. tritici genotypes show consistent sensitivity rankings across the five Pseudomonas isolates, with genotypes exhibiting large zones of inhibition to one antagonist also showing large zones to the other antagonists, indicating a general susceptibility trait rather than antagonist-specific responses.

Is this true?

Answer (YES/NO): NO